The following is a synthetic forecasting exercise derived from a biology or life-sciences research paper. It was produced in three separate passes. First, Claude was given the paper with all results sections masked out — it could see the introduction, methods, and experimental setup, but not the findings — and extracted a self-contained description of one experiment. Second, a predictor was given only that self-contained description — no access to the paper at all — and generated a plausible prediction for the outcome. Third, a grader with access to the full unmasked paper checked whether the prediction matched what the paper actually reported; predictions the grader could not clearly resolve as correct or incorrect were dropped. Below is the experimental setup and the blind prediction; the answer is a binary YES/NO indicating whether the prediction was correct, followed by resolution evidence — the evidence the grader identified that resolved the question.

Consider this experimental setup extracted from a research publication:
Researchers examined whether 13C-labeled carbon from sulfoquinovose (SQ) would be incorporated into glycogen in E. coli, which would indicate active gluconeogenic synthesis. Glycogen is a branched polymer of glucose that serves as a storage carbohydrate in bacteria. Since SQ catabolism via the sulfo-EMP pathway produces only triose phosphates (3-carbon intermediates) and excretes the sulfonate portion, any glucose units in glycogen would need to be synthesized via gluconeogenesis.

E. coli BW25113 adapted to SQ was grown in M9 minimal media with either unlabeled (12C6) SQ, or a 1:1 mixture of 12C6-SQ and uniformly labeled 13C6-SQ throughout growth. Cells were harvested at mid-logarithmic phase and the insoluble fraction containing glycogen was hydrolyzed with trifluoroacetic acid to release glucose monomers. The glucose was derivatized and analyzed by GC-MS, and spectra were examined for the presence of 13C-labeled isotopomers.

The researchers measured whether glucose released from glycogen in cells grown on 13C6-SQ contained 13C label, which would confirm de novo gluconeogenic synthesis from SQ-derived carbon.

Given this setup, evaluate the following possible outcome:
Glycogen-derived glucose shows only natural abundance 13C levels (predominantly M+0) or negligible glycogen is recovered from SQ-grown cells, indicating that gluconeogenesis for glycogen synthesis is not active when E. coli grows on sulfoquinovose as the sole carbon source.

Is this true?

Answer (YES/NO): NO